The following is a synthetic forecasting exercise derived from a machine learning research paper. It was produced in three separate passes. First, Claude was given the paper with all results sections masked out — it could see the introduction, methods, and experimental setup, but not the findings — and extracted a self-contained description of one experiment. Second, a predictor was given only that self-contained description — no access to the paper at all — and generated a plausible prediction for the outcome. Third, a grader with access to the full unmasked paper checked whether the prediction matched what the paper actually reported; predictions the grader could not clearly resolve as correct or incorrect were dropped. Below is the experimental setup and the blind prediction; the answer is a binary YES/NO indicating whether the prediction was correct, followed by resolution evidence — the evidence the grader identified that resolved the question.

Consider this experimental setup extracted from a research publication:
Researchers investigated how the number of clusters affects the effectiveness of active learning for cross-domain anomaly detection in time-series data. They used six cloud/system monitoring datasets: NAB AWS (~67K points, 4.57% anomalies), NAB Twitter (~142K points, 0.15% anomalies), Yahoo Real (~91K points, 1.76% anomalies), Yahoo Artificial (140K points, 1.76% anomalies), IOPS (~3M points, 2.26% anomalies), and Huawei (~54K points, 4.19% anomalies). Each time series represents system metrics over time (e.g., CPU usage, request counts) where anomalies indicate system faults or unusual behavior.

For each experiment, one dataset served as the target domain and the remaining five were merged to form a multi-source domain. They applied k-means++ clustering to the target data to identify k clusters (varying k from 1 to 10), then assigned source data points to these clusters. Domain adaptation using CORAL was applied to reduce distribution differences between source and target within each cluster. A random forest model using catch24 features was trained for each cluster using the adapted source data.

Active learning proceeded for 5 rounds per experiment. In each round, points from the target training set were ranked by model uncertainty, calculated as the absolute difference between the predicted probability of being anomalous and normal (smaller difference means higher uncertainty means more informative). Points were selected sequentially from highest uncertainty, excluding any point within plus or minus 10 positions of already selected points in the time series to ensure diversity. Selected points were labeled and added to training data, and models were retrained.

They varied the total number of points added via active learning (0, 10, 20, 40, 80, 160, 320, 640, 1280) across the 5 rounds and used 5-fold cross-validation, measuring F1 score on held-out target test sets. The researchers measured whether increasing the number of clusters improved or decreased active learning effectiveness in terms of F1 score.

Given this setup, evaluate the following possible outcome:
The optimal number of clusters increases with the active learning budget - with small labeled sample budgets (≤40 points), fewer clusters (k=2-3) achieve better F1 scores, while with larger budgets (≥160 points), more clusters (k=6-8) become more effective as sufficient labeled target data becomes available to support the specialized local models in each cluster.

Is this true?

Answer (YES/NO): NO